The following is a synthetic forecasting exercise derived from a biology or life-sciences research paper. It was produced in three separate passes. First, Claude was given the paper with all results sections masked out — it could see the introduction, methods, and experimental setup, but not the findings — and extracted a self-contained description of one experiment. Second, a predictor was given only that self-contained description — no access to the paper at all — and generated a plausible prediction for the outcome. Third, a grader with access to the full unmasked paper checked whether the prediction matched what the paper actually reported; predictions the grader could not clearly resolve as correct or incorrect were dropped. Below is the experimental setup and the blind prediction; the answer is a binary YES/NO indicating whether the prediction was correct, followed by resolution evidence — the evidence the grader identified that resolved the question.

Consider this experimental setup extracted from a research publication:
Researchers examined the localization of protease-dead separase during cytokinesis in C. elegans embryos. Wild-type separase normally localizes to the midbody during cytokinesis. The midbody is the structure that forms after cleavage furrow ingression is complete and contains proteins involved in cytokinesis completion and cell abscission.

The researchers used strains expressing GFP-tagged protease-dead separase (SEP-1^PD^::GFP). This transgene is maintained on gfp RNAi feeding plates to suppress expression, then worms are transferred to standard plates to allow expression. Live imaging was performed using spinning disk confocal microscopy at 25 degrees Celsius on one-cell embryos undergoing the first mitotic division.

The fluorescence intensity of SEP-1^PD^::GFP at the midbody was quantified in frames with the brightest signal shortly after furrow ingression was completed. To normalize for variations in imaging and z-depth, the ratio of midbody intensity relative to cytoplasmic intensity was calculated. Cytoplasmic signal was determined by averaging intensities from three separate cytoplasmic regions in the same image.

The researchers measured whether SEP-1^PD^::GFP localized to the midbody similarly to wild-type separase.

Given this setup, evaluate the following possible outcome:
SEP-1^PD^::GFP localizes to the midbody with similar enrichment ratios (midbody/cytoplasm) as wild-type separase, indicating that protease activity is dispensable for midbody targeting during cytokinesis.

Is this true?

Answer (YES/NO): NO